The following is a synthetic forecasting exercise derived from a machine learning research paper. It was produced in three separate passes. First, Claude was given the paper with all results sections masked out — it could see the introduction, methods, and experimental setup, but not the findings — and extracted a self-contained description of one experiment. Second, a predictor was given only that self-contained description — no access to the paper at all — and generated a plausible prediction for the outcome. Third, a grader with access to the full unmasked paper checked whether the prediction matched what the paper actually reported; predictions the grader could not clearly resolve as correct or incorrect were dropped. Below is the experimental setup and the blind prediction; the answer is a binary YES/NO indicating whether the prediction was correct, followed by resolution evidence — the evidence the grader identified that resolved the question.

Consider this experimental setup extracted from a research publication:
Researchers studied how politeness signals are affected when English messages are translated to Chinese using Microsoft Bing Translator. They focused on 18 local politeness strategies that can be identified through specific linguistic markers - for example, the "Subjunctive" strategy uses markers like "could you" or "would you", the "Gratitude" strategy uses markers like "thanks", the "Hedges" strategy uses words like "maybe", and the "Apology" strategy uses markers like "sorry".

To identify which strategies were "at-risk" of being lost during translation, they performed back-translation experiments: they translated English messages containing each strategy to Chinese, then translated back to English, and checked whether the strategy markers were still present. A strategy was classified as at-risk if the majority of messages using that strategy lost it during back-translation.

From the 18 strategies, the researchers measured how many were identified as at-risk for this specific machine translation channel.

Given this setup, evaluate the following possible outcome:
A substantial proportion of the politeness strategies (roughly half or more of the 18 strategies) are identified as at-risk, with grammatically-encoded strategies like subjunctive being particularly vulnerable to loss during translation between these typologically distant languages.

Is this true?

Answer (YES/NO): NO